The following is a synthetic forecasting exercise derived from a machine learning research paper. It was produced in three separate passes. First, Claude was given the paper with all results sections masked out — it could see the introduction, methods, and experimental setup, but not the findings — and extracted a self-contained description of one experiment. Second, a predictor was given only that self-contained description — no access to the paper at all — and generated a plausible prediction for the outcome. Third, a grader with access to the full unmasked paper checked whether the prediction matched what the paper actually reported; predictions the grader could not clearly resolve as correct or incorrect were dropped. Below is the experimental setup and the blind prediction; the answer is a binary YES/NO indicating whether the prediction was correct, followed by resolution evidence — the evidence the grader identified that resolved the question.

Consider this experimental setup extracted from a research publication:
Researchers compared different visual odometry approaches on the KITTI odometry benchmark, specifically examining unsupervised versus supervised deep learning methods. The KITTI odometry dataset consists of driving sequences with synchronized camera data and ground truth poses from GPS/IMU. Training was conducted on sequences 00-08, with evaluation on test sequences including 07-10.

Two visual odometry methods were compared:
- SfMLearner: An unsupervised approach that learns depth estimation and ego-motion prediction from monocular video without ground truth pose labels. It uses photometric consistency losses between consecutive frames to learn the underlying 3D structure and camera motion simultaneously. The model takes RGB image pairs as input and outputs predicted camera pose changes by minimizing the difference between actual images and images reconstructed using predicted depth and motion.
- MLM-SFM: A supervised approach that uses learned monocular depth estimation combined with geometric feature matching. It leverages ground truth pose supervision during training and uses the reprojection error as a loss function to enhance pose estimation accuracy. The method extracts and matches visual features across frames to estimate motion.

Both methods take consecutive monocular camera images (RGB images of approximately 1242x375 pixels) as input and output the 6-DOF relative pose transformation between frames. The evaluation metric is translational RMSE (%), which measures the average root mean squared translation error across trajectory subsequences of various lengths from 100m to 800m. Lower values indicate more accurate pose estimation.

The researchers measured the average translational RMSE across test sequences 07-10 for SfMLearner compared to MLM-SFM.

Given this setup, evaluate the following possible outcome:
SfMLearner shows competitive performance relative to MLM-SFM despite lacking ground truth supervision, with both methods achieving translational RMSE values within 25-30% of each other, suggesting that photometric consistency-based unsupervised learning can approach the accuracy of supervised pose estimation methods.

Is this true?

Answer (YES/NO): NO